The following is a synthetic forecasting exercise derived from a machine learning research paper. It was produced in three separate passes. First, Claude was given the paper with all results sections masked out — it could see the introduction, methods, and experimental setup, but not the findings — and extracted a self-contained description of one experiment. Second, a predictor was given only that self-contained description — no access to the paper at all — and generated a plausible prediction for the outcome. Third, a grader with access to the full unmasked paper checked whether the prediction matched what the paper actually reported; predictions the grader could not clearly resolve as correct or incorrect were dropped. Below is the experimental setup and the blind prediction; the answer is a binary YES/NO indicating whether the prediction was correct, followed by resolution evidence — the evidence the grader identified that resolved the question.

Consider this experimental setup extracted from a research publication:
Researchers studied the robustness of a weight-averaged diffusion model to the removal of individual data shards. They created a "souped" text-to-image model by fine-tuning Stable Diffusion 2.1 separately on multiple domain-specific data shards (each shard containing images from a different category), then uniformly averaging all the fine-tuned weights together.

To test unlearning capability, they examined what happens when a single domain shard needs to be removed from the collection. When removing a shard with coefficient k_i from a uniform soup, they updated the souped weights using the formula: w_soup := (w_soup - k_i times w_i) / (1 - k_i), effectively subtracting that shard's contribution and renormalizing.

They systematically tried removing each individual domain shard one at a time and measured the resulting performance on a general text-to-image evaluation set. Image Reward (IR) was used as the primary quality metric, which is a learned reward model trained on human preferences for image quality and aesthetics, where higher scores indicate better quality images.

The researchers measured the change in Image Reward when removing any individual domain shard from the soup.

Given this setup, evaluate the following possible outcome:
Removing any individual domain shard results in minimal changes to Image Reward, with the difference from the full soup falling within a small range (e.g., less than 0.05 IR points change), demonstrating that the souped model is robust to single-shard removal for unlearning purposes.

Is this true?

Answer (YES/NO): YES